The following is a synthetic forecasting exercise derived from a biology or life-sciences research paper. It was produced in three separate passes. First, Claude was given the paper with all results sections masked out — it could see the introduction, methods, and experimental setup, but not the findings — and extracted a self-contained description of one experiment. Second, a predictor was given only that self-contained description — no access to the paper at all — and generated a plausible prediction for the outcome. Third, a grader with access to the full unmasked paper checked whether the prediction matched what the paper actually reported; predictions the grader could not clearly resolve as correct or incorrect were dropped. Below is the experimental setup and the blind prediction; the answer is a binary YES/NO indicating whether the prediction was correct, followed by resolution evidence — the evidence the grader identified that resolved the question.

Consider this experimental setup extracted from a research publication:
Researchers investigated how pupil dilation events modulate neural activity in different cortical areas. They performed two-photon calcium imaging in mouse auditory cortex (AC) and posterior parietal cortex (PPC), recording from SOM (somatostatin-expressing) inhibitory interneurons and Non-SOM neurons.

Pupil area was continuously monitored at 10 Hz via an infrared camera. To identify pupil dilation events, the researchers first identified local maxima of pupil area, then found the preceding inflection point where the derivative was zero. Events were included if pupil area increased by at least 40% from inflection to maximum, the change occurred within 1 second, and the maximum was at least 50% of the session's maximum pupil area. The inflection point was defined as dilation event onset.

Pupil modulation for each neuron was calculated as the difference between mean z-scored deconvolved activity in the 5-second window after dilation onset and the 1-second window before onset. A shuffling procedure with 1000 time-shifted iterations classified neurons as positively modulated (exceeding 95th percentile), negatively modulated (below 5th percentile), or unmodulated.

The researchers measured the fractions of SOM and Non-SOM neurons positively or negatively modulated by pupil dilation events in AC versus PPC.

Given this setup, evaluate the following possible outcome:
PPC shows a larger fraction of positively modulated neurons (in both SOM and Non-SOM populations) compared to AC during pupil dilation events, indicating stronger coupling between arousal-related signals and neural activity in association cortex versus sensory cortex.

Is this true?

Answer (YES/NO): YES